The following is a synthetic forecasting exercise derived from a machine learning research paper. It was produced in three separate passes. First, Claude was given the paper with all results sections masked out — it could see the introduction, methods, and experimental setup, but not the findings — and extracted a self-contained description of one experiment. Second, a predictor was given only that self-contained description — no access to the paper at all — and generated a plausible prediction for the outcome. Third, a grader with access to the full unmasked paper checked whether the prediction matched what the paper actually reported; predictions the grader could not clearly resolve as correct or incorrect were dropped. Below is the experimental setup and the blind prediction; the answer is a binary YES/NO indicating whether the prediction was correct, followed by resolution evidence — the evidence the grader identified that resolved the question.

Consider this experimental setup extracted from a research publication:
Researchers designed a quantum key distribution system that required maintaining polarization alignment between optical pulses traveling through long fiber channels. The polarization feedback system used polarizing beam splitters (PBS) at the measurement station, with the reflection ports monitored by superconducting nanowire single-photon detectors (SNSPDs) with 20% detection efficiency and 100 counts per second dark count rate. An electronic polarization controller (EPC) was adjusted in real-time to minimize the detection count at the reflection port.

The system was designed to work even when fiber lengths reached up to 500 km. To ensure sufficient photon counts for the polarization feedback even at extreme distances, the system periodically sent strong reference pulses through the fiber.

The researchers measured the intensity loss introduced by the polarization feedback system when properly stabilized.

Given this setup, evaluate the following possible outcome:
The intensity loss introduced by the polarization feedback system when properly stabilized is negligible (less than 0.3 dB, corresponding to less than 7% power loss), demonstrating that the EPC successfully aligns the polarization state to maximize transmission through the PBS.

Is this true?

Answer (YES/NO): YES